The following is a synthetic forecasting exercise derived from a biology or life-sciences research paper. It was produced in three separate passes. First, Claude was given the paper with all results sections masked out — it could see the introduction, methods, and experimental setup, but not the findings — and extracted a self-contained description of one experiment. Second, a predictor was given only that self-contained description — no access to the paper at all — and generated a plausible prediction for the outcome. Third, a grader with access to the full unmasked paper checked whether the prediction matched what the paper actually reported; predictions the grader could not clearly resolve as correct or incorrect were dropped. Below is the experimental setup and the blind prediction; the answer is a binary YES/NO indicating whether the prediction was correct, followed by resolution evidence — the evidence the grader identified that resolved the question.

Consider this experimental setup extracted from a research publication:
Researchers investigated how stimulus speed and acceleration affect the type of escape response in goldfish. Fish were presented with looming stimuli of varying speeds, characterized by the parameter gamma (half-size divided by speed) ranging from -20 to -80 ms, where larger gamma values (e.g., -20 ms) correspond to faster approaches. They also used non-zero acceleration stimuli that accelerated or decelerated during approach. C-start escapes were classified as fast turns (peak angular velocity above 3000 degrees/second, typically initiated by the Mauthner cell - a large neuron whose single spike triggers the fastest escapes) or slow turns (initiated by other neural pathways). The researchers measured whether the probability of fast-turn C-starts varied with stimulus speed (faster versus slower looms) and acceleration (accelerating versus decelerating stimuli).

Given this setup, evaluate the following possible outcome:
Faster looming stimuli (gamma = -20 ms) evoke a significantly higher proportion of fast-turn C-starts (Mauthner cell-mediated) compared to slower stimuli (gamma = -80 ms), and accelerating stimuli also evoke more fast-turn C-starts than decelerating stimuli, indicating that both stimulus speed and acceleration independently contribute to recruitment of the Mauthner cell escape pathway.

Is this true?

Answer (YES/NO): YES